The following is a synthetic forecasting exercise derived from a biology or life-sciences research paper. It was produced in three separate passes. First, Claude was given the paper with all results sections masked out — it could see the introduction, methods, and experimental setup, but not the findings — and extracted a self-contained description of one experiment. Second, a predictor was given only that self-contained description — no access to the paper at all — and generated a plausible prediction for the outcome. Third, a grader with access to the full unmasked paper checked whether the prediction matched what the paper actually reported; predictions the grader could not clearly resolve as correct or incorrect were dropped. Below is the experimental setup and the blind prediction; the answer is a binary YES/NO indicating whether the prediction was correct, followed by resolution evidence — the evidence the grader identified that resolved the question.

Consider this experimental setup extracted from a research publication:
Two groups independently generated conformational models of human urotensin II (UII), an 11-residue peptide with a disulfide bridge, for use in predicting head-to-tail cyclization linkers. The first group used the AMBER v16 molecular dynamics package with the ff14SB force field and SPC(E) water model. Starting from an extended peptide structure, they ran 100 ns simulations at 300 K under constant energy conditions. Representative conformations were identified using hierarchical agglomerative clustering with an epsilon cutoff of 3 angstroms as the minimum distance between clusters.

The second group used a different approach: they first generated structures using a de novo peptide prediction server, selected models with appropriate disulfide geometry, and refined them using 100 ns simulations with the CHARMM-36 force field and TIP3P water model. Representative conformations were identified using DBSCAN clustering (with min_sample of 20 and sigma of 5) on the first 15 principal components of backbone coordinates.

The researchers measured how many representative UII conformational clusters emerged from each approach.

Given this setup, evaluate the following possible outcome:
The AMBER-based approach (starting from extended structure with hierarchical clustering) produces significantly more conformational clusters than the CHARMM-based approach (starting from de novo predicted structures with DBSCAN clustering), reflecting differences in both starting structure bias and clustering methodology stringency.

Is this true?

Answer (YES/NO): NO